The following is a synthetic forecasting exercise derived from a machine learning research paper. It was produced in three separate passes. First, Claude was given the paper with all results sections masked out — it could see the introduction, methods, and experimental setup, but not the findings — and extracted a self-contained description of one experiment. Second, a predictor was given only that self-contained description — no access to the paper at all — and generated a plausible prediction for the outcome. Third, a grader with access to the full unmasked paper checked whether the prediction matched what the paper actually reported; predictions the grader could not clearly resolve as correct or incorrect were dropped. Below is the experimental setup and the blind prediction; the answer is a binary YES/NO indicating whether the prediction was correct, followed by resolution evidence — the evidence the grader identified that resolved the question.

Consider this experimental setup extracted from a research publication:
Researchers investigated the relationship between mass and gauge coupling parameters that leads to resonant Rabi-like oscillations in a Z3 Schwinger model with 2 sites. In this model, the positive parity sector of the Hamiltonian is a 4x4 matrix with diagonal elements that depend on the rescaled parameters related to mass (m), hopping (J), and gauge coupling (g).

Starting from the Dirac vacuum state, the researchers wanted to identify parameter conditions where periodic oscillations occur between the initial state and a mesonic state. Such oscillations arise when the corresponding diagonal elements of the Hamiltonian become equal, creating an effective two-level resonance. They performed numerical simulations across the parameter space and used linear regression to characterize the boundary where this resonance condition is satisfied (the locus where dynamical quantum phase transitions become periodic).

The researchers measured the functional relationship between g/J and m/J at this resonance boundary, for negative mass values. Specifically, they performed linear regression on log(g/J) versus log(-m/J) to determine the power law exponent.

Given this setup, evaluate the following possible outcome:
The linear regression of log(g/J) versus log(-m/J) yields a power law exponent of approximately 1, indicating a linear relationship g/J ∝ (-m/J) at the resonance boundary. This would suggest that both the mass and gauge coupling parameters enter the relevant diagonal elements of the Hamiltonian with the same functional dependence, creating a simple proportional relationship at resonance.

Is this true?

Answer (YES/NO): NO